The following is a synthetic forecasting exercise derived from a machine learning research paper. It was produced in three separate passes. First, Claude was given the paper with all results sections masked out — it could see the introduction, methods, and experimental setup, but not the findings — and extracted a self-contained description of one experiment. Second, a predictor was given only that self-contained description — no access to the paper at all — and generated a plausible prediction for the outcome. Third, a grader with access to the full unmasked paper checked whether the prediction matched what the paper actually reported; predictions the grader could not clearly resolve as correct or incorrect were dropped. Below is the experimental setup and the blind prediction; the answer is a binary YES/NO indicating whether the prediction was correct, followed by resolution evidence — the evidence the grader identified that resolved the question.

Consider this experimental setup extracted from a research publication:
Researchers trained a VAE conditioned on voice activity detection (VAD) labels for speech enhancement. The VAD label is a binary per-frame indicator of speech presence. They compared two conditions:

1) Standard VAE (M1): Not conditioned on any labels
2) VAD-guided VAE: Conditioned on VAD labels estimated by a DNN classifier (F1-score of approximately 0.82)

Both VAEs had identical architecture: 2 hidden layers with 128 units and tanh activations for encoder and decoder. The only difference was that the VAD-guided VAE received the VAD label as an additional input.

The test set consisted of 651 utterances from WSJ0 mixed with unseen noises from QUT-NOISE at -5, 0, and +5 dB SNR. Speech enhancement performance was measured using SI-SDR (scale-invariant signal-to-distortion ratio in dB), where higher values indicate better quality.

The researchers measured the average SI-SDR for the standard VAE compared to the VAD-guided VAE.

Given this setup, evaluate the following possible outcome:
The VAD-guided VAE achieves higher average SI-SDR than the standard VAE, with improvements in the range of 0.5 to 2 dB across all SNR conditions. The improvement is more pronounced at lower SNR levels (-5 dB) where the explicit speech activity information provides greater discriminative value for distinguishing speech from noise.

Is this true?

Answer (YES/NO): NO